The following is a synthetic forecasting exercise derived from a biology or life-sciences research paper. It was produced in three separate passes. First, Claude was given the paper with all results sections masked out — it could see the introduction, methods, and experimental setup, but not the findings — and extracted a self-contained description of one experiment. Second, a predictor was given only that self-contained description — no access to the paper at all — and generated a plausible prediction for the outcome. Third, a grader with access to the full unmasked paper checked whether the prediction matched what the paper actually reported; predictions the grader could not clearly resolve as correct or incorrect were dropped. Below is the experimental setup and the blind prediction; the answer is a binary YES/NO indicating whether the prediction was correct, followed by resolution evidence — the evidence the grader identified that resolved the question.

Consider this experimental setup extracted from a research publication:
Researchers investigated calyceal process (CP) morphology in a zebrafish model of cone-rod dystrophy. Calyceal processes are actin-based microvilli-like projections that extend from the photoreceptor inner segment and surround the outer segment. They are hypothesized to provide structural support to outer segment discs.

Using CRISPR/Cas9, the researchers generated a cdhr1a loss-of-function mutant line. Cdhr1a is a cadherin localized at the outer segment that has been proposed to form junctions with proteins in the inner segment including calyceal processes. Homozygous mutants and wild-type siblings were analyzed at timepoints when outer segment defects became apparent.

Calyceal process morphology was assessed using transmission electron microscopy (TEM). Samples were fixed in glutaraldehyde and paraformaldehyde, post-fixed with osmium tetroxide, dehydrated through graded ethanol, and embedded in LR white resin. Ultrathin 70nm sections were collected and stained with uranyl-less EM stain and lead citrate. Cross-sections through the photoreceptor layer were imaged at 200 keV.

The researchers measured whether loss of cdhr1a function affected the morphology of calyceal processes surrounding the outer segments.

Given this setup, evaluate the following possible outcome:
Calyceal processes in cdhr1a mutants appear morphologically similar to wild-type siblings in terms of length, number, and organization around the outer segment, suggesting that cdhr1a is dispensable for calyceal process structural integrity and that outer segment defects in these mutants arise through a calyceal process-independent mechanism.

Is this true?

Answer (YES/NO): NO